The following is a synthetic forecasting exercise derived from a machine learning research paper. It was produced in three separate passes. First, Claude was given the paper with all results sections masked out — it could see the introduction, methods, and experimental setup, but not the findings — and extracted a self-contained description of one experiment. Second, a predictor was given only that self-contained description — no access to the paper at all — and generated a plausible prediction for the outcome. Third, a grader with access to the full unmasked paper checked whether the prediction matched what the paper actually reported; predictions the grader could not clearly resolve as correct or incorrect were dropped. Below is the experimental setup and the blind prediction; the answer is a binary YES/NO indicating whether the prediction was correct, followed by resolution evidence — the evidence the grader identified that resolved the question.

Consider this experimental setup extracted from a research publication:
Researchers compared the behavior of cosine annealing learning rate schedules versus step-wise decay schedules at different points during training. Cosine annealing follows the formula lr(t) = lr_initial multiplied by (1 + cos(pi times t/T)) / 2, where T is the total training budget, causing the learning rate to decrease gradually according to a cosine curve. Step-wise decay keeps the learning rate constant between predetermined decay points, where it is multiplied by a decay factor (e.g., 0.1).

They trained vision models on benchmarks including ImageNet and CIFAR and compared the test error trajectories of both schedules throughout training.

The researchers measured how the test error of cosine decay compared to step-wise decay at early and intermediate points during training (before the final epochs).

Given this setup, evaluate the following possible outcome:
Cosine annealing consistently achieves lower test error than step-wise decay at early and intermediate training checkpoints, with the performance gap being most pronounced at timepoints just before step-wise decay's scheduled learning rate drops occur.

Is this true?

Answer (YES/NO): NO